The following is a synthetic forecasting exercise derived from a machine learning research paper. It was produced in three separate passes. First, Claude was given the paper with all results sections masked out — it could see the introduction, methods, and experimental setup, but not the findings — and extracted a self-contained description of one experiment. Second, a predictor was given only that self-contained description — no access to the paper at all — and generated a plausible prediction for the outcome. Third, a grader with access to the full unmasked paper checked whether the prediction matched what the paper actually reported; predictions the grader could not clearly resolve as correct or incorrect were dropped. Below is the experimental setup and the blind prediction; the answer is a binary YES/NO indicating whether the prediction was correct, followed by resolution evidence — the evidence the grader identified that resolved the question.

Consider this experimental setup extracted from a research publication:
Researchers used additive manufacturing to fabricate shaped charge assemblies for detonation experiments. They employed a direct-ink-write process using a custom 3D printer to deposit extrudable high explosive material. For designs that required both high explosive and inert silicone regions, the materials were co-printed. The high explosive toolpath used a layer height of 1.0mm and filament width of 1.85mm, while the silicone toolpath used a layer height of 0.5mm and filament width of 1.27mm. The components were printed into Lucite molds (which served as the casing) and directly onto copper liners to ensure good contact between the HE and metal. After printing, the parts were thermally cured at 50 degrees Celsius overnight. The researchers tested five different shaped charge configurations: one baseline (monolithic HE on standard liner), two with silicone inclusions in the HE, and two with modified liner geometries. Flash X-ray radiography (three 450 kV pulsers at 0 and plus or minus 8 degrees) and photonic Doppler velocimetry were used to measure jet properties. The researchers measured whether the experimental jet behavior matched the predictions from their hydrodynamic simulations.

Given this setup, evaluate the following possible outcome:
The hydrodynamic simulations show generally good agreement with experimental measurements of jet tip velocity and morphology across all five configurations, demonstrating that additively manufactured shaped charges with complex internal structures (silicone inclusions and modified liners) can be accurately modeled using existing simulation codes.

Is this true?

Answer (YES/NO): YES